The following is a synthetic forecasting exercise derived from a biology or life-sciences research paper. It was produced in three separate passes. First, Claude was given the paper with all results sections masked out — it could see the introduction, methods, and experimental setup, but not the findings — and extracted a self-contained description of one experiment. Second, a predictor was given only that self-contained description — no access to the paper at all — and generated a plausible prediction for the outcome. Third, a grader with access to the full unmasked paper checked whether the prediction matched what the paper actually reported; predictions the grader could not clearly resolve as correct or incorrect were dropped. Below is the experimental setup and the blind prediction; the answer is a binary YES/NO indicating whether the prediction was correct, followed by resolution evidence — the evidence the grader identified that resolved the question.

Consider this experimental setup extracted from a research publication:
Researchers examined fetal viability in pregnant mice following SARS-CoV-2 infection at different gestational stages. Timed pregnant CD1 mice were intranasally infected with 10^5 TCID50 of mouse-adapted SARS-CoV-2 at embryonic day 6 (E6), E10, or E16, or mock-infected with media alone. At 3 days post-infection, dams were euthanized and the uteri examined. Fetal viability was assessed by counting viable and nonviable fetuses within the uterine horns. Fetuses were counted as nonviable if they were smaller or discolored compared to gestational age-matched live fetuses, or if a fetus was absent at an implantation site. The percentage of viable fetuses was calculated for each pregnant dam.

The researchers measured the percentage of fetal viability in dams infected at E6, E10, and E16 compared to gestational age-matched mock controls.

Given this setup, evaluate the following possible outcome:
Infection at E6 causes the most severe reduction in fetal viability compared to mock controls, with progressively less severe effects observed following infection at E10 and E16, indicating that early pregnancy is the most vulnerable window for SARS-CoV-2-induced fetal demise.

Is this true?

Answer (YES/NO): NO